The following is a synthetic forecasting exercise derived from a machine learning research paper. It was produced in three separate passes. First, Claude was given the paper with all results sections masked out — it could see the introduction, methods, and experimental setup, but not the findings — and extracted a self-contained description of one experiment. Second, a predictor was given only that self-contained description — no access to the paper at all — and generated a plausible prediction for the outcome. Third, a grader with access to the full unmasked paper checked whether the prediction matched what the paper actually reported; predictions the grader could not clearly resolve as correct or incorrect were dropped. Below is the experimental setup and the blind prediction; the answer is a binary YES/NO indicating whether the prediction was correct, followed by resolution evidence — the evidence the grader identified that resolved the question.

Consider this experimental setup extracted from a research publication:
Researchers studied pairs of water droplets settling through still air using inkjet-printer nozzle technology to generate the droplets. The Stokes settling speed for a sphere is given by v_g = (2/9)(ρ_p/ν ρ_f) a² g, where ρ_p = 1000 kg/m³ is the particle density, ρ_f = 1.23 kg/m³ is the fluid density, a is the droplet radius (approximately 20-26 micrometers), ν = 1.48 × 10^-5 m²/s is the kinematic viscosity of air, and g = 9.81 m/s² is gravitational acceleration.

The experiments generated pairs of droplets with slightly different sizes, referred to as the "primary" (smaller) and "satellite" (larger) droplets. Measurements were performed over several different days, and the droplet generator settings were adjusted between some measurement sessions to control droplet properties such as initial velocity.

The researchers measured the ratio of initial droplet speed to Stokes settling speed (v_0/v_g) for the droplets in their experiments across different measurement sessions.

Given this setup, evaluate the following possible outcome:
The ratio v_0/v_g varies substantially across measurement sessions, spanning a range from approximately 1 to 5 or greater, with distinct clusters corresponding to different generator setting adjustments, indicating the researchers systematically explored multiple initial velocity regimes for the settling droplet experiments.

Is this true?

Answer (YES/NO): NO